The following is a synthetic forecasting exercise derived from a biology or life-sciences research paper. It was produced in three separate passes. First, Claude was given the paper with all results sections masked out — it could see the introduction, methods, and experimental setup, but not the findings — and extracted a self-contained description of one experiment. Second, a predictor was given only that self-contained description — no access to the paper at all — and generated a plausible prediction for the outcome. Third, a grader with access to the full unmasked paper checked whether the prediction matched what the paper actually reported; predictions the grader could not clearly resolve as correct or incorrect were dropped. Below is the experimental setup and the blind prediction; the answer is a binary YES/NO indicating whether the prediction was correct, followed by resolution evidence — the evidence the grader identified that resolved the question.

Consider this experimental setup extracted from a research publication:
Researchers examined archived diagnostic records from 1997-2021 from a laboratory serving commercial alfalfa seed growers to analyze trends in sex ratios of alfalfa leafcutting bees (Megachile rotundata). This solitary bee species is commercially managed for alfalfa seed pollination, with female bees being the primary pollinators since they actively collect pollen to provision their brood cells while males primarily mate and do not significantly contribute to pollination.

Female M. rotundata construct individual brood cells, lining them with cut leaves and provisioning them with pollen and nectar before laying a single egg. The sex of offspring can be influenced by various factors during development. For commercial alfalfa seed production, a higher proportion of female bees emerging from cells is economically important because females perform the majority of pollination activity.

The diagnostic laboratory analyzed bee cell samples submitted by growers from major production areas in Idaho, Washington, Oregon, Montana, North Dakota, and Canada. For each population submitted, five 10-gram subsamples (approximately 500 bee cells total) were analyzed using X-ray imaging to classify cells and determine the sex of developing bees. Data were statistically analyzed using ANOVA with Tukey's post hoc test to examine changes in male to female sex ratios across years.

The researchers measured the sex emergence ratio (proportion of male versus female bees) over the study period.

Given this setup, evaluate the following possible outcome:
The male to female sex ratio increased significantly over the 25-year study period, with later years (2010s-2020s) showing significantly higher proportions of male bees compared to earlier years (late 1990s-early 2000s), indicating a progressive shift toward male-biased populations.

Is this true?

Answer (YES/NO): NO